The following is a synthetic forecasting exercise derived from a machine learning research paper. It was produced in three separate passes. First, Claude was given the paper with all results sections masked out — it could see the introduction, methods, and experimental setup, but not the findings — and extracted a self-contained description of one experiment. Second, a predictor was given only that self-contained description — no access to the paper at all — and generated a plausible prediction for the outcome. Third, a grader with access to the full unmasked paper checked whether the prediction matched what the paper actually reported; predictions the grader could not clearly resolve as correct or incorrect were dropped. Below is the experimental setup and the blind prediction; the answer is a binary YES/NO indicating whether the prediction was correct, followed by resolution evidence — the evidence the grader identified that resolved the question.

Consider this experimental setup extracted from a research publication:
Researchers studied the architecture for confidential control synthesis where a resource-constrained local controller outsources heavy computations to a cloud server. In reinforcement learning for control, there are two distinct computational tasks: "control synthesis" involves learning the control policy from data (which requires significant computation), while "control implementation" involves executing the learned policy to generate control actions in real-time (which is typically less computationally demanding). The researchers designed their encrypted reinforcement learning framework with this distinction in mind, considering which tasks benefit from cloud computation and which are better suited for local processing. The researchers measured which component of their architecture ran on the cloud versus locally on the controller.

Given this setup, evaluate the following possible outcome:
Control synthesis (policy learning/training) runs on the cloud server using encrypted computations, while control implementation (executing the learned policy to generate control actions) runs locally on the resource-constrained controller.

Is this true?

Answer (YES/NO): YES